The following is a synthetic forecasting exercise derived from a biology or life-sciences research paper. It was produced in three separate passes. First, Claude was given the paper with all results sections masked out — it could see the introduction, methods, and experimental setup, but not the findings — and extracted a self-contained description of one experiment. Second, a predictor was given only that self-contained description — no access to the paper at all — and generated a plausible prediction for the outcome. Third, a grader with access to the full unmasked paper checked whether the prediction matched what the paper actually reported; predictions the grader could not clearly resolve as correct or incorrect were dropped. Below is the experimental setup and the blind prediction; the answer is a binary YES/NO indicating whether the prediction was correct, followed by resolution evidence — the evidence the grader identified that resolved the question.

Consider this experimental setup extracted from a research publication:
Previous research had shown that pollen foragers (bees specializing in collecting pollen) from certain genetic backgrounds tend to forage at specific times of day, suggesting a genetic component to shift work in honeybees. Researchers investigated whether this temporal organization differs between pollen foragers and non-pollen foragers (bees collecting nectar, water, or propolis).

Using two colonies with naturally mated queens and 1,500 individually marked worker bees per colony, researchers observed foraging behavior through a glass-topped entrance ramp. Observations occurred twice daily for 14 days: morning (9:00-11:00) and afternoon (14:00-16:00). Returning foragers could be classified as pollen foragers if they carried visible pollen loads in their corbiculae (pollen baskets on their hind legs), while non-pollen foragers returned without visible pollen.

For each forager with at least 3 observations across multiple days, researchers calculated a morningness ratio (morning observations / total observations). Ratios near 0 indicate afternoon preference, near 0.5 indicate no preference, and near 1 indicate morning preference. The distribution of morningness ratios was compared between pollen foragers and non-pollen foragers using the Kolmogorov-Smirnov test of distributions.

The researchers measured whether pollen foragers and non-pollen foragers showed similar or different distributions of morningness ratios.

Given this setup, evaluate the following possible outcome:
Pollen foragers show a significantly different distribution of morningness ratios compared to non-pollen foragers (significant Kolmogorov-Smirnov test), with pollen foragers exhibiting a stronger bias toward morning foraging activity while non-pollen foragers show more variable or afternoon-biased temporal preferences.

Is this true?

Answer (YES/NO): NO